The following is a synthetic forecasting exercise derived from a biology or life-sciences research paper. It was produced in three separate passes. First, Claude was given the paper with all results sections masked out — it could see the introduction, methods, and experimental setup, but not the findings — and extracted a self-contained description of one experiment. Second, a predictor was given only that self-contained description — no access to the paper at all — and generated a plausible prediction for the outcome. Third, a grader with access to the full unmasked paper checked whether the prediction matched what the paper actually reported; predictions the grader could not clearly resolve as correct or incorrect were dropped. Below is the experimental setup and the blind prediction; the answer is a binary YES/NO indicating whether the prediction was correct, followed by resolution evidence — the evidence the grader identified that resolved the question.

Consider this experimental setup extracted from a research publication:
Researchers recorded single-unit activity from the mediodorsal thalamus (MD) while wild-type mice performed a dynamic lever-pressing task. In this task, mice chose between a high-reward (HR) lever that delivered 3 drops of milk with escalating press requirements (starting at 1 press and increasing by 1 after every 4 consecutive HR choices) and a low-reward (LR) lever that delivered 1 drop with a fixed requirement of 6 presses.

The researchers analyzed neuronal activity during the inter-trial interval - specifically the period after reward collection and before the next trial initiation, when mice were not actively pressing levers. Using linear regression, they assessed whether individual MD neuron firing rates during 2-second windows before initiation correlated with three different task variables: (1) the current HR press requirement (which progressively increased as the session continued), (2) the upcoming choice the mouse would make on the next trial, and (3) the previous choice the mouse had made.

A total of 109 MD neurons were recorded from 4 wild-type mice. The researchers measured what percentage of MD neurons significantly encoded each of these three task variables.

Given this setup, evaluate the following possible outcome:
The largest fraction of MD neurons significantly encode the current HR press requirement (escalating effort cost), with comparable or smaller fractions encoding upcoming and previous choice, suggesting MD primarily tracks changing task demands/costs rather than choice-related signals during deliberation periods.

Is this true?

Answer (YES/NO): YES